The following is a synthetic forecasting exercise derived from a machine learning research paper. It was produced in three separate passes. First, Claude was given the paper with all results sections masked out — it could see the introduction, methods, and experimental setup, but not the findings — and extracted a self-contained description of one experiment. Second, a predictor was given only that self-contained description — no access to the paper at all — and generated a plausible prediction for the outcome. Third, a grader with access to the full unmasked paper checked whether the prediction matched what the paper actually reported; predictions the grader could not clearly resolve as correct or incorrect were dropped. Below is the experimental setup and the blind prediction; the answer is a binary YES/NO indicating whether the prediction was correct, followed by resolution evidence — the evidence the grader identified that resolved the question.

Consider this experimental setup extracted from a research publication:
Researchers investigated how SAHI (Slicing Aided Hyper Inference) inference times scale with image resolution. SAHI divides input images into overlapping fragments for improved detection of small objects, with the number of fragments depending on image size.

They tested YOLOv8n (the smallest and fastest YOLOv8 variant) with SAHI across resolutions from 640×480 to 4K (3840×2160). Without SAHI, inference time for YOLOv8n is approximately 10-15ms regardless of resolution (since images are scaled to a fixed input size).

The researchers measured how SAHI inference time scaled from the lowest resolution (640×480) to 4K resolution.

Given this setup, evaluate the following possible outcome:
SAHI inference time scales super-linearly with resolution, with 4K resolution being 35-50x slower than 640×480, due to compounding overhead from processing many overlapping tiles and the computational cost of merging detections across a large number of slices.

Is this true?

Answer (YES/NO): NO